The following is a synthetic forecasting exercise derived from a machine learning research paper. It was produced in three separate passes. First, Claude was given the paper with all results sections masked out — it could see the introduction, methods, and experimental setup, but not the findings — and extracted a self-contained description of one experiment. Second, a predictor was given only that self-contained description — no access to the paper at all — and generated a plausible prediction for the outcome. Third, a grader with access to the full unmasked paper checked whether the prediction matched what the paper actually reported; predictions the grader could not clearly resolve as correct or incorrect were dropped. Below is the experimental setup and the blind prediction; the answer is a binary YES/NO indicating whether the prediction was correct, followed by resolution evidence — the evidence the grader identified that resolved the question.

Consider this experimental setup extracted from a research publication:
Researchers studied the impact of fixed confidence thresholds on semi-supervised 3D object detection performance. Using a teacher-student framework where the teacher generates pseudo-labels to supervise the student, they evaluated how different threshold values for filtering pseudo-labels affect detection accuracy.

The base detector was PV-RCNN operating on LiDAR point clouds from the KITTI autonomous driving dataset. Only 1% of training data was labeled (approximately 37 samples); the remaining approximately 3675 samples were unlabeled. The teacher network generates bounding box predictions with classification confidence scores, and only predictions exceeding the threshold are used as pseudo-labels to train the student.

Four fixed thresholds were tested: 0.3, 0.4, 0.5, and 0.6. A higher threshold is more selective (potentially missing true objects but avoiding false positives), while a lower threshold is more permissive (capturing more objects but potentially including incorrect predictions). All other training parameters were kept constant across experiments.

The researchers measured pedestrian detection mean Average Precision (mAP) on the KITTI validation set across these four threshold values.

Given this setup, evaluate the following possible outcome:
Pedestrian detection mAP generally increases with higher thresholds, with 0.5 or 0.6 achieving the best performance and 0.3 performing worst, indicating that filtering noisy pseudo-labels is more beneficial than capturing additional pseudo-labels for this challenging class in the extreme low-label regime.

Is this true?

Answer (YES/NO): NO